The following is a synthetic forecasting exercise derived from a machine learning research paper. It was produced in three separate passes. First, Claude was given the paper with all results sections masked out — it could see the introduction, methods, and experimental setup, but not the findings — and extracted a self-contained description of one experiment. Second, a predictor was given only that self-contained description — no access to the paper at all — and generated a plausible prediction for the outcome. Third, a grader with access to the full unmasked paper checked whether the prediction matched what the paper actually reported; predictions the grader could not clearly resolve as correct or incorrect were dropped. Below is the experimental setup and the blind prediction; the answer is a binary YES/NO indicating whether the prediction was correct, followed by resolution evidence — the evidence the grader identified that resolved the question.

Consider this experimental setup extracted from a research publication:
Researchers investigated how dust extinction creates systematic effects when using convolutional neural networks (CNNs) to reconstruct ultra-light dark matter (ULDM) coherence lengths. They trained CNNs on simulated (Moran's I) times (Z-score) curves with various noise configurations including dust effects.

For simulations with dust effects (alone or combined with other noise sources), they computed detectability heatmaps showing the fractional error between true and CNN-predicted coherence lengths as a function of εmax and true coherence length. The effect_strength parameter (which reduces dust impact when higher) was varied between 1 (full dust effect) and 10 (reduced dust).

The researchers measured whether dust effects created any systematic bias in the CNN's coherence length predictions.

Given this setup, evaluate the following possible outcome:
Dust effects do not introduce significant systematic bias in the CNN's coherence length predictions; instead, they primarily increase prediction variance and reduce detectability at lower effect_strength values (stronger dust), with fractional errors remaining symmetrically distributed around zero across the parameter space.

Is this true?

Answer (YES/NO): NO